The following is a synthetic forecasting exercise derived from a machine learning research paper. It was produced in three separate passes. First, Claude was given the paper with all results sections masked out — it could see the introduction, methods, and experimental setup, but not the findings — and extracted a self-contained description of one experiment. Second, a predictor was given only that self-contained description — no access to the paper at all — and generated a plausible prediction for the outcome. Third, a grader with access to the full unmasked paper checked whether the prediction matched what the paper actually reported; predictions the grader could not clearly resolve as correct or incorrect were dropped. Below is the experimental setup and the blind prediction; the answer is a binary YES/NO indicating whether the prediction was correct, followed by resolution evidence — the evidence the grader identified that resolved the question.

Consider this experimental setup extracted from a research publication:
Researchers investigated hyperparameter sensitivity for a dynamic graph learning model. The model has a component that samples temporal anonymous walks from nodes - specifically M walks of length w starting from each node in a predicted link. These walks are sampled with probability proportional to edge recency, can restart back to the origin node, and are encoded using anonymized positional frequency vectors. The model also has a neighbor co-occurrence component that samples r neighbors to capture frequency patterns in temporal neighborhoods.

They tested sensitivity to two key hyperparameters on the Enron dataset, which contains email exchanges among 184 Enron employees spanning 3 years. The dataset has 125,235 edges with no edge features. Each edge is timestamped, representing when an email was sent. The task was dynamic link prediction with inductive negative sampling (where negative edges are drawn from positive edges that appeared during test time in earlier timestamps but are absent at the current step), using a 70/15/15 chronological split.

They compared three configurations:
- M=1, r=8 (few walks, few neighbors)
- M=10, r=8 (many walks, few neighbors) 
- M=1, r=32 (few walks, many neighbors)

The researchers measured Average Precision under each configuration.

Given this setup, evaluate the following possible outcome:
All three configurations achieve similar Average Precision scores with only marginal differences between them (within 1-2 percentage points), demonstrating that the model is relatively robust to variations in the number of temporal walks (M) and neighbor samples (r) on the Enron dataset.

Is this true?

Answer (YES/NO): NO